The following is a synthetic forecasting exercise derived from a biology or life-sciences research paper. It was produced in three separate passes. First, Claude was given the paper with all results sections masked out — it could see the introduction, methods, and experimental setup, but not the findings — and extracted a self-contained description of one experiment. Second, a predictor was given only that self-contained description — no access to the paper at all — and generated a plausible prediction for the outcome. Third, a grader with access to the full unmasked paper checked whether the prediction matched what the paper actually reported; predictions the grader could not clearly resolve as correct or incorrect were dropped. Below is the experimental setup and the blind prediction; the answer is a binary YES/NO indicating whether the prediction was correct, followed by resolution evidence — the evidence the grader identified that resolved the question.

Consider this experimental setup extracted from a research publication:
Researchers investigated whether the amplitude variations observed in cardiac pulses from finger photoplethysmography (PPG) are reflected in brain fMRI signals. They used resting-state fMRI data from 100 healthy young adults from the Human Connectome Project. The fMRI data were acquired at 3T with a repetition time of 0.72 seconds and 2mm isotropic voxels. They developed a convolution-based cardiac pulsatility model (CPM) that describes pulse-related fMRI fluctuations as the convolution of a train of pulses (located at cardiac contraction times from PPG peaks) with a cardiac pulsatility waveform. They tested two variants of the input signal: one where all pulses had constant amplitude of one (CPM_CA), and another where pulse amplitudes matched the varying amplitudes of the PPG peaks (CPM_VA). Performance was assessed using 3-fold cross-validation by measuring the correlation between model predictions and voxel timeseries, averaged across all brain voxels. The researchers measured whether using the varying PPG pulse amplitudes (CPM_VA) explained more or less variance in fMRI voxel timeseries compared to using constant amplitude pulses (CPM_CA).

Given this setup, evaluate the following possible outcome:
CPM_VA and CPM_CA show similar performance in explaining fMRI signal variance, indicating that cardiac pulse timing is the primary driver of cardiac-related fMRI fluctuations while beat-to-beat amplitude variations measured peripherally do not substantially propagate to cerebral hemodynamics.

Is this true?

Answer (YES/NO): NO